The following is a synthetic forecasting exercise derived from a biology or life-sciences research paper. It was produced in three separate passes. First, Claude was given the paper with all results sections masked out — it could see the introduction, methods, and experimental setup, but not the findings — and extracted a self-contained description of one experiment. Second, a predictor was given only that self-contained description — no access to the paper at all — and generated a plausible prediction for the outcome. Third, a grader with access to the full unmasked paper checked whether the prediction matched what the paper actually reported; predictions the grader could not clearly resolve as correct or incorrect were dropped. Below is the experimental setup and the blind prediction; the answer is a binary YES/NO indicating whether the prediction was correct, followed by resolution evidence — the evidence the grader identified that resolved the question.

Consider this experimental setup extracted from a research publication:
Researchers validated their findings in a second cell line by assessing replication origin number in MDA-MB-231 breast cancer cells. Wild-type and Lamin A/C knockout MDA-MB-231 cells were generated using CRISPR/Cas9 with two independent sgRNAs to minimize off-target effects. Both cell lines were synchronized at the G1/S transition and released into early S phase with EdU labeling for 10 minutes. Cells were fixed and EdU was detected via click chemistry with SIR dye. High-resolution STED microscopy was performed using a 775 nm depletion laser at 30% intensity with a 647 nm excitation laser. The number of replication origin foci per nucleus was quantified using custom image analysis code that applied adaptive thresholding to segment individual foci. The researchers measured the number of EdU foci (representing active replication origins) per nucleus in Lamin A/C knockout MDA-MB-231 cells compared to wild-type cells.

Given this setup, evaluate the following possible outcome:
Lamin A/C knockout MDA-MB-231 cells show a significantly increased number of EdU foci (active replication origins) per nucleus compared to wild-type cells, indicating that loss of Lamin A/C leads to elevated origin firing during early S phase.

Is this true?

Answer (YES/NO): YES